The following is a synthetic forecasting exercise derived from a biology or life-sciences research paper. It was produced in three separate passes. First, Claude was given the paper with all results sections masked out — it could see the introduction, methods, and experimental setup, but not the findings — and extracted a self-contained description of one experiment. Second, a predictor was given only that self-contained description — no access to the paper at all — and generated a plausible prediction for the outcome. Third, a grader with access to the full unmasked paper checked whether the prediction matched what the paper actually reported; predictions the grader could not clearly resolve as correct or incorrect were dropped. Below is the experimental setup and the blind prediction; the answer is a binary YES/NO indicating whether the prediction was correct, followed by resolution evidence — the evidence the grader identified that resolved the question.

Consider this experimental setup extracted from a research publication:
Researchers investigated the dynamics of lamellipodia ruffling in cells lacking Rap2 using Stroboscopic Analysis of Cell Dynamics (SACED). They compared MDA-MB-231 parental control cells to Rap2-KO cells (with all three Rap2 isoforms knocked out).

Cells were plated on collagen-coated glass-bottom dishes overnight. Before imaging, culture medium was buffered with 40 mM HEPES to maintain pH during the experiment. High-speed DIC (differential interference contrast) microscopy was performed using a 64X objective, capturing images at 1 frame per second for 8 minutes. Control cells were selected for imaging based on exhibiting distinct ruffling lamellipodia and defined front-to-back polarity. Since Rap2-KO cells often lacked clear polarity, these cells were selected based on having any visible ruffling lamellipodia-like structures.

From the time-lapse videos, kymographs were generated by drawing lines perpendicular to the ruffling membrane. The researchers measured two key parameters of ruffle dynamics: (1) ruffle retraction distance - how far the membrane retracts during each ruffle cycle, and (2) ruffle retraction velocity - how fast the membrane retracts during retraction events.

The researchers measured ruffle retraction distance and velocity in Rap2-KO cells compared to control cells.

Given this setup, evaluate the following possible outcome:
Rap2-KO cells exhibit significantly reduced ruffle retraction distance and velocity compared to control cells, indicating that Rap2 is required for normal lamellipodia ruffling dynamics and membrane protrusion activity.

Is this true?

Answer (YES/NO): NO